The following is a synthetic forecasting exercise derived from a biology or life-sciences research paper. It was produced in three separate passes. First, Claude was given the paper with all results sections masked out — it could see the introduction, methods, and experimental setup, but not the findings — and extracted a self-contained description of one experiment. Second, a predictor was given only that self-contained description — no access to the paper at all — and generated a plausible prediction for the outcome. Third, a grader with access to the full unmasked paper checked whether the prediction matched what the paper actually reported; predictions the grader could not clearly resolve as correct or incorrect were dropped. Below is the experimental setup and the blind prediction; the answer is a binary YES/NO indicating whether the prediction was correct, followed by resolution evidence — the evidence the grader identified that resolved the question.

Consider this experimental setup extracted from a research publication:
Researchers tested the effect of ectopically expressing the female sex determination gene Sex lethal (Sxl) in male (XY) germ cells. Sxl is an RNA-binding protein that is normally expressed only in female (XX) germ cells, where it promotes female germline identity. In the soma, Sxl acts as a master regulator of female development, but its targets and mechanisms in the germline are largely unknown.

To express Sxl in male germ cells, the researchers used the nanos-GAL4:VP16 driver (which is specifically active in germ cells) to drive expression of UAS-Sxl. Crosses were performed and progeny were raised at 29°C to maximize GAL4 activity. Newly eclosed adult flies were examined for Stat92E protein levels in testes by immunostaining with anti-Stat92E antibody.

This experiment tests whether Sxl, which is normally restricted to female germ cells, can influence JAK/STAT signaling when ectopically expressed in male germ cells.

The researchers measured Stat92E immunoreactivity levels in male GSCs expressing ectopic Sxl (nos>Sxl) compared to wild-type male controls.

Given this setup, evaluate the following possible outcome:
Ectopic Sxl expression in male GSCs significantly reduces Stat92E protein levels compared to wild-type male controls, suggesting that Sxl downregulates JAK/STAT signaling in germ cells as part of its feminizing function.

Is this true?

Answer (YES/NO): YES